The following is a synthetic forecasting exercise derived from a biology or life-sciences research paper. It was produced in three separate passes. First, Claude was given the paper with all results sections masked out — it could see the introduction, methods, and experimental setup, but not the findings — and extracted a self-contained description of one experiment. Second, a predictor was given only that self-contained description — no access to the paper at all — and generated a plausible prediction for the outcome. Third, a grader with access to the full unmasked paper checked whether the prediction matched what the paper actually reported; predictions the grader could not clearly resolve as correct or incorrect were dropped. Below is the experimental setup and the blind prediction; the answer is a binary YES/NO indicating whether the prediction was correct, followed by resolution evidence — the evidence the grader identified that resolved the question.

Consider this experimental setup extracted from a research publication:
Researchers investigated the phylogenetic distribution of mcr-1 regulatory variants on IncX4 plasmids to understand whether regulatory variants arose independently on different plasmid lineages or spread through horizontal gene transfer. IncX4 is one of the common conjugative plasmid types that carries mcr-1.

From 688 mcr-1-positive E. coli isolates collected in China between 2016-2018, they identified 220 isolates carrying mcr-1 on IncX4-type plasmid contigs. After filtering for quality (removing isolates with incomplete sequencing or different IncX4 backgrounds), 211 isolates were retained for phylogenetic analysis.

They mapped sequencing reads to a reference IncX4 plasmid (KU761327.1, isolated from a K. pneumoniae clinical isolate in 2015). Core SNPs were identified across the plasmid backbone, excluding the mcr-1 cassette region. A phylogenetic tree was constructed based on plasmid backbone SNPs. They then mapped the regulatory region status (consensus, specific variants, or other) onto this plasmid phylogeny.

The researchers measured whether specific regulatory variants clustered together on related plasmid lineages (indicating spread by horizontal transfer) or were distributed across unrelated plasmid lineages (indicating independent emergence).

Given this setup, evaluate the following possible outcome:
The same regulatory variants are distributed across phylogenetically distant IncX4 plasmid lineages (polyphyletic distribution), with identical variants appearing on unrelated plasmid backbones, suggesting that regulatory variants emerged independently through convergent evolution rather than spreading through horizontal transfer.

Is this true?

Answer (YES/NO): NO